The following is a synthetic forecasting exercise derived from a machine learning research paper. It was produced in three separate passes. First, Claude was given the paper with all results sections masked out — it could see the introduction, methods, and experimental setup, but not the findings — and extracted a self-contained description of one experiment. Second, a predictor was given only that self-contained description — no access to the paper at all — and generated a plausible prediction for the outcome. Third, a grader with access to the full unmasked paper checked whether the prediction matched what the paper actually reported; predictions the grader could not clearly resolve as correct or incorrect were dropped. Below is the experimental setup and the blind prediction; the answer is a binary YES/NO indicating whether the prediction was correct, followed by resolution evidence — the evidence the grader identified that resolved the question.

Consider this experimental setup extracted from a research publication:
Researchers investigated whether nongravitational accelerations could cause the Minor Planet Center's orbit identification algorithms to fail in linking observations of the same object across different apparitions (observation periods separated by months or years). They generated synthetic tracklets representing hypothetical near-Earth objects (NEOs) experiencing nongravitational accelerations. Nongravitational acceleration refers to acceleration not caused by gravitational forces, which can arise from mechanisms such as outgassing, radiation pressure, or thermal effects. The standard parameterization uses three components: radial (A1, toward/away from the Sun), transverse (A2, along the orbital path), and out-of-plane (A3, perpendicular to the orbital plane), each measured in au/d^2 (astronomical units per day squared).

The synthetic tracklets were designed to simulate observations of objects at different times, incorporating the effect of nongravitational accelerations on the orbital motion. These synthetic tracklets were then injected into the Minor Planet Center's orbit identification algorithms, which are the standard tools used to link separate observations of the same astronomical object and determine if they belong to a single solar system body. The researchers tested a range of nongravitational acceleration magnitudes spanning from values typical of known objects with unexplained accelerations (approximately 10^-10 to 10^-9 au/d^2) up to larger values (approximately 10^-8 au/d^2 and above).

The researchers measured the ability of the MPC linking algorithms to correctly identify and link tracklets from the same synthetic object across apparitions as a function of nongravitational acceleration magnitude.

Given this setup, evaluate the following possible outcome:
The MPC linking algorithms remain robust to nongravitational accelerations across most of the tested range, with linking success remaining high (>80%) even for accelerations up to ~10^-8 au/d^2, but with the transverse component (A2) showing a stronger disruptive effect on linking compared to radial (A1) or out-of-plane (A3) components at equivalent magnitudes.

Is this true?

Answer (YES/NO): NO